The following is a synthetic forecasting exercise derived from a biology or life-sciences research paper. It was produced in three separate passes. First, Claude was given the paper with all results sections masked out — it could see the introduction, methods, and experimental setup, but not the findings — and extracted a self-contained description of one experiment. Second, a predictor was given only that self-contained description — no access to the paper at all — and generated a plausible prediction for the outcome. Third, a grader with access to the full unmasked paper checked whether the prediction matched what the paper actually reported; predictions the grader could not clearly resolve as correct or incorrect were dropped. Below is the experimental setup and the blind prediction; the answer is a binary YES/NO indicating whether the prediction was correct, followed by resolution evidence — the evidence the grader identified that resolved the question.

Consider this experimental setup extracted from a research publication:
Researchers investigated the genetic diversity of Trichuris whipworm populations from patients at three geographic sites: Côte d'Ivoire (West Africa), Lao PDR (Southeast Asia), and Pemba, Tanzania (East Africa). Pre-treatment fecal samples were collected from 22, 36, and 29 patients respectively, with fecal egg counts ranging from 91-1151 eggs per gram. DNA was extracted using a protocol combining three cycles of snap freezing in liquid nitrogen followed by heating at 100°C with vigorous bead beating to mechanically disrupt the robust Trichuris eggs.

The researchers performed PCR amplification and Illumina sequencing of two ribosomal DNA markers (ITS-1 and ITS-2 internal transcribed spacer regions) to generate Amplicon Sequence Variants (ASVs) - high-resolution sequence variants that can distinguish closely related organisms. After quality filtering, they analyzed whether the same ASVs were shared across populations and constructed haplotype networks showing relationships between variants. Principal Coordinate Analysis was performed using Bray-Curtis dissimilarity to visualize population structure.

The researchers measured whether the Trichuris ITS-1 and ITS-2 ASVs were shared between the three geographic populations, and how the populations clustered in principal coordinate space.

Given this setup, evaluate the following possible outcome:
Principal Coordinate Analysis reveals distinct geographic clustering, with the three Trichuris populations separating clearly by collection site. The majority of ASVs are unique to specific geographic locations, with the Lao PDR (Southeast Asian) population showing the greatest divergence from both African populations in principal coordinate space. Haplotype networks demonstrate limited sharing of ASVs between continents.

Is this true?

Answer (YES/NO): NO